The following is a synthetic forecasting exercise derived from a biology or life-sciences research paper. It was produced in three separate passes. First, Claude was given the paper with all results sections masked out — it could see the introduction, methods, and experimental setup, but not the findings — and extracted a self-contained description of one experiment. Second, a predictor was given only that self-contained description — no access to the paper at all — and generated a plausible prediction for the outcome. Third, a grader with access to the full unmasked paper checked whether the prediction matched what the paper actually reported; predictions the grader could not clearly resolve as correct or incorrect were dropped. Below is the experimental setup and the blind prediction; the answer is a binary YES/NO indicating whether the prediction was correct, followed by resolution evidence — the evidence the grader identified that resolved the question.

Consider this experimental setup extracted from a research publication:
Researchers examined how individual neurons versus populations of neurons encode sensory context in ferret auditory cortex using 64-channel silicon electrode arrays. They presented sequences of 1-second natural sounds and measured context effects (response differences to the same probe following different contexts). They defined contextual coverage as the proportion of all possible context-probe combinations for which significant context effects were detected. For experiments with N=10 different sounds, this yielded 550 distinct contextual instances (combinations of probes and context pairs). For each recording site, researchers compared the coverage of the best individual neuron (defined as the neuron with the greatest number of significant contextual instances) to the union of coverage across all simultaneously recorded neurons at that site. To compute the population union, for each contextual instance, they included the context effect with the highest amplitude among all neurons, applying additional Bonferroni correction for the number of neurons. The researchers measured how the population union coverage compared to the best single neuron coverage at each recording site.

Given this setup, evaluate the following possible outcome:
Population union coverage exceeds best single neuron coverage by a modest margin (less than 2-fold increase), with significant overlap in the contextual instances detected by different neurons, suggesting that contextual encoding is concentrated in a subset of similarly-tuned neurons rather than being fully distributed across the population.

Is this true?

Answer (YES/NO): NO